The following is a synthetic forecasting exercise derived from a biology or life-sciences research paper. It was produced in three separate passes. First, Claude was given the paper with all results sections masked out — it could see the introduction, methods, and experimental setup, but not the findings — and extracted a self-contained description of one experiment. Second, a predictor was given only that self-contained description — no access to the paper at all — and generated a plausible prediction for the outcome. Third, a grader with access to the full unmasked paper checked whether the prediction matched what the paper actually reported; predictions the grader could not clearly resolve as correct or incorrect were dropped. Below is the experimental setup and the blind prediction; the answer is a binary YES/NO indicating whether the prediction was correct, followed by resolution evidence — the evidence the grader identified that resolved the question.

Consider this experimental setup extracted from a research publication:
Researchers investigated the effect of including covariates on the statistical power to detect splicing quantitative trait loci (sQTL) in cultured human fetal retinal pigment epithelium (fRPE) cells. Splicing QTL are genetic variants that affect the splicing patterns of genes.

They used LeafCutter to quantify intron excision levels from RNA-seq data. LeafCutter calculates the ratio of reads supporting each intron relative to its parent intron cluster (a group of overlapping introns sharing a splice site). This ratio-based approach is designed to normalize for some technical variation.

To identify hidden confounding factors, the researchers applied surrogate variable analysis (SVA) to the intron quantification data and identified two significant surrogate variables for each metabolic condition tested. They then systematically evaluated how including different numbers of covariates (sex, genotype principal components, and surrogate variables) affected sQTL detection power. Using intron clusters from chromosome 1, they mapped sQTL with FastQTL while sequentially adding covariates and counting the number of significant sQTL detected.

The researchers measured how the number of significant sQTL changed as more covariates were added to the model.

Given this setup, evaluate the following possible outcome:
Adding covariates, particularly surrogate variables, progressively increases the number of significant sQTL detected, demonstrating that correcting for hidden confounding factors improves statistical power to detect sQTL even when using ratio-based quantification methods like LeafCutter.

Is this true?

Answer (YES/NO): NO